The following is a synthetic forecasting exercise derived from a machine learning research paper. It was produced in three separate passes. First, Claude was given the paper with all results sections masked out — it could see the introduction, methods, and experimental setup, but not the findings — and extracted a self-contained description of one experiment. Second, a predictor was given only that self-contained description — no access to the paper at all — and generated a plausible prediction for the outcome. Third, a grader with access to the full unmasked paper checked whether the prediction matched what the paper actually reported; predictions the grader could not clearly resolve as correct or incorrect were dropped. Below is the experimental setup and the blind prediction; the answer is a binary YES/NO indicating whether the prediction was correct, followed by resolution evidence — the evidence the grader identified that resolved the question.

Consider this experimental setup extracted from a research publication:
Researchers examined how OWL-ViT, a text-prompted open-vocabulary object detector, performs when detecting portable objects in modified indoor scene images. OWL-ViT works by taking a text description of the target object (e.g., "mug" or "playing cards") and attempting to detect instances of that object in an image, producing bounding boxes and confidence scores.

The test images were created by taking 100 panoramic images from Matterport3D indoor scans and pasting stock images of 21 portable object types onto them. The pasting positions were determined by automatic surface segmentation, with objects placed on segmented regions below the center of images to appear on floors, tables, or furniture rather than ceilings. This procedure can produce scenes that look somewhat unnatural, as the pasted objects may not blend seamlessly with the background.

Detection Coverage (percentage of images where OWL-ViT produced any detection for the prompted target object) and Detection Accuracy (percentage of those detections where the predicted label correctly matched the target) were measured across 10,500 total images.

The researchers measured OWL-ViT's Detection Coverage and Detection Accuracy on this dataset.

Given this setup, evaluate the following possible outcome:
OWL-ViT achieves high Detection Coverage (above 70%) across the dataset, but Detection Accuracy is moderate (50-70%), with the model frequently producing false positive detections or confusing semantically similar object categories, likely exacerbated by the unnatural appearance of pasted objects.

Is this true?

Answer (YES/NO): NO